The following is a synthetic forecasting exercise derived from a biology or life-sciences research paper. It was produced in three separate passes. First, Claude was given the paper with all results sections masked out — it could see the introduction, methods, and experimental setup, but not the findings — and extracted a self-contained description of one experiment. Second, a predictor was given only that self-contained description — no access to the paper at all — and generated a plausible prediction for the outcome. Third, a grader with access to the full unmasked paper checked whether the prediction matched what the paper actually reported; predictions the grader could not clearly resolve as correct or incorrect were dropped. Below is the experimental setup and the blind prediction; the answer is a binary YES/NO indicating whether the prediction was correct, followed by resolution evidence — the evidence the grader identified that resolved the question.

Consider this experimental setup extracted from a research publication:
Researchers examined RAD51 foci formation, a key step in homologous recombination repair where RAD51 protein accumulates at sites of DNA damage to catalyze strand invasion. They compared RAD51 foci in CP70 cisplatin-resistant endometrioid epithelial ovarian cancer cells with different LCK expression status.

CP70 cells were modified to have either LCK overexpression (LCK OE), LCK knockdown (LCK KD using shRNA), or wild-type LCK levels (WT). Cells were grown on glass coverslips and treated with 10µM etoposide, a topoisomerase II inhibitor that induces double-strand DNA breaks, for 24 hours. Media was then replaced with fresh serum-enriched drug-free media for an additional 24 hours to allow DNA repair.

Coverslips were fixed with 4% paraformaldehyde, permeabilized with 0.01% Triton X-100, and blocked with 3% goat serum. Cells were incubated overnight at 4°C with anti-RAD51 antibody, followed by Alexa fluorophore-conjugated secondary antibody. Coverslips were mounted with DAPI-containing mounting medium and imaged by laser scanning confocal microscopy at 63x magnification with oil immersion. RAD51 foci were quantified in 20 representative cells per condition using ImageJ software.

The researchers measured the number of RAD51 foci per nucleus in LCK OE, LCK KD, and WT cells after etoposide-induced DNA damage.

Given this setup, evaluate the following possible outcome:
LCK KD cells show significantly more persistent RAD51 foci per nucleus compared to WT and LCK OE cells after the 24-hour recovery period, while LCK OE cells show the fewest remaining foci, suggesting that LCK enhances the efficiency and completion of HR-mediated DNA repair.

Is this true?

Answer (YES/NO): NO